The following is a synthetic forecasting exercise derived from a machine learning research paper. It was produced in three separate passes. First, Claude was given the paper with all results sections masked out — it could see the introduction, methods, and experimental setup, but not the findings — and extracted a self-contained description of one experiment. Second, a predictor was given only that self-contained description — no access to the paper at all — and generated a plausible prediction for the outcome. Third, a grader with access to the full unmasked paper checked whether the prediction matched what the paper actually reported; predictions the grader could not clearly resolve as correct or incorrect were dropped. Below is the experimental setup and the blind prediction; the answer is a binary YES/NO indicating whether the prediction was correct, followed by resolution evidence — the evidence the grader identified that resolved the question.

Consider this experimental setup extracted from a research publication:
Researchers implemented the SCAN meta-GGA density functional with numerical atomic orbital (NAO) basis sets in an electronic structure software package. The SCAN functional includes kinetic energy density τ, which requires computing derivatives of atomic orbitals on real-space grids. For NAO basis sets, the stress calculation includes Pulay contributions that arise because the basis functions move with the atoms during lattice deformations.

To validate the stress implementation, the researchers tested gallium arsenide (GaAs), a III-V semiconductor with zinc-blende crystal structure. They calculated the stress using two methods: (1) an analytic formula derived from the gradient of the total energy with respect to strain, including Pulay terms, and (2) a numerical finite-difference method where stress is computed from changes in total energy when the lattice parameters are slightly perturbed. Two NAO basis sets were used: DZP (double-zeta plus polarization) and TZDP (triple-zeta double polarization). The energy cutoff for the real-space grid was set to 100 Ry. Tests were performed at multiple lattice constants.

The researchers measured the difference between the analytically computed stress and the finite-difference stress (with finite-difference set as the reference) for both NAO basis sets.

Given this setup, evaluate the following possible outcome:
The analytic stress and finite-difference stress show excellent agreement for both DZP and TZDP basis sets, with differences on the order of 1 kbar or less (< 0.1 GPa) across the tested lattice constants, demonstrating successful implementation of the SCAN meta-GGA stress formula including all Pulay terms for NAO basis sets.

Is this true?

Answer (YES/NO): YES